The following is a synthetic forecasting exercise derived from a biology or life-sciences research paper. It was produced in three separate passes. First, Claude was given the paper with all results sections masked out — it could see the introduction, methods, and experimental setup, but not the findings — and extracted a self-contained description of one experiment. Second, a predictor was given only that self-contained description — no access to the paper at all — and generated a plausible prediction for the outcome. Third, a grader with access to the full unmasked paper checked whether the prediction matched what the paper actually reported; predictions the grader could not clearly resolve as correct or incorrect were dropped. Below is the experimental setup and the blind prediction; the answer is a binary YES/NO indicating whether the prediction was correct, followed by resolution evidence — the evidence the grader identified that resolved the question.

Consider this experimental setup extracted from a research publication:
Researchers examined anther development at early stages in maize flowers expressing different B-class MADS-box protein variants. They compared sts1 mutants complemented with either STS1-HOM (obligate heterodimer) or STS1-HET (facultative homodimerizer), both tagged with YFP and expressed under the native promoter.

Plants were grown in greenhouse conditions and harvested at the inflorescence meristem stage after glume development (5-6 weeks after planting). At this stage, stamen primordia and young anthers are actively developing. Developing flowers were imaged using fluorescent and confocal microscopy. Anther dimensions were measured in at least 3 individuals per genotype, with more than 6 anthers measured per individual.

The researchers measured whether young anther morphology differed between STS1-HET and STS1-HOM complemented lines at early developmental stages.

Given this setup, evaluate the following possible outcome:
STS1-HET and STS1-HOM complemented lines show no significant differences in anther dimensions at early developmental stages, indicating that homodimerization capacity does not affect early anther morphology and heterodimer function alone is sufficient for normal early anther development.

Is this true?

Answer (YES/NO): NO